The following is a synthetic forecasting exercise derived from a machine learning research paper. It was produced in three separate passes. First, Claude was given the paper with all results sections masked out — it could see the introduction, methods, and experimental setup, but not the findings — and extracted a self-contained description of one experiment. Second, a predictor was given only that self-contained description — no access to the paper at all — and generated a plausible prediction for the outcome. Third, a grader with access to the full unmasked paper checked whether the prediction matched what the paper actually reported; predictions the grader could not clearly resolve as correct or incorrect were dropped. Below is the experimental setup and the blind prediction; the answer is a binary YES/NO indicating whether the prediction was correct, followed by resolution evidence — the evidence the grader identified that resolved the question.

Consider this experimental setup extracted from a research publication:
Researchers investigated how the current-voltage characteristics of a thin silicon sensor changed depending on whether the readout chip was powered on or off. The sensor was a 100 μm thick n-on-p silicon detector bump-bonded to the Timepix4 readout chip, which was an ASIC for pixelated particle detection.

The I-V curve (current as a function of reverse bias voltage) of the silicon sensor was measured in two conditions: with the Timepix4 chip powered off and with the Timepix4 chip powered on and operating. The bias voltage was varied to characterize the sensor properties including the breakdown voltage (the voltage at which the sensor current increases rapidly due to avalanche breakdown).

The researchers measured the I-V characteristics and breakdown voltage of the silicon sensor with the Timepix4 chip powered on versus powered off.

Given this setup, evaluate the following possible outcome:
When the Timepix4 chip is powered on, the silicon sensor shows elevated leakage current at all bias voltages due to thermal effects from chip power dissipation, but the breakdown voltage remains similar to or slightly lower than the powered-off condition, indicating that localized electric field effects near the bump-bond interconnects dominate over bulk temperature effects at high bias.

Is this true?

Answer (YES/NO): NO